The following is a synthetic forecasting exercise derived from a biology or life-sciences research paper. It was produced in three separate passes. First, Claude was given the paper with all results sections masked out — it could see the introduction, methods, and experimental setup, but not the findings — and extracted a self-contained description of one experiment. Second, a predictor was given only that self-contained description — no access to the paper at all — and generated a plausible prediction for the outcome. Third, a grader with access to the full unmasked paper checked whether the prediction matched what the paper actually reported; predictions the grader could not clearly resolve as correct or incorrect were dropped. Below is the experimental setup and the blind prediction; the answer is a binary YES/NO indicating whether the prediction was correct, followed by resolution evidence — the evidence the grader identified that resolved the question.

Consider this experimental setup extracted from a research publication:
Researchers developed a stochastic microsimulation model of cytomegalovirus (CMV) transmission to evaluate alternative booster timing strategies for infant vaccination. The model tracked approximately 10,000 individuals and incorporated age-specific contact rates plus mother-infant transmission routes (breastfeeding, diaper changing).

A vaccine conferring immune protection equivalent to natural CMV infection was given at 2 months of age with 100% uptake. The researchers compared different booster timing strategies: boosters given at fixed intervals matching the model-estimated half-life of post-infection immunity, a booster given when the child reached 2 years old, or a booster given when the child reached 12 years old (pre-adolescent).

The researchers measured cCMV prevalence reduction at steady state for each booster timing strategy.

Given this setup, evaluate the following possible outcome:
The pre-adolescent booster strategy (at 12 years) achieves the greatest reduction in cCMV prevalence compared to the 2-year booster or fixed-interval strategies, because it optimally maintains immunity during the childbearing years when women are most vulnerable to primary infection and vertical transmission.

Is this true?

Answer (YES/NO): NO